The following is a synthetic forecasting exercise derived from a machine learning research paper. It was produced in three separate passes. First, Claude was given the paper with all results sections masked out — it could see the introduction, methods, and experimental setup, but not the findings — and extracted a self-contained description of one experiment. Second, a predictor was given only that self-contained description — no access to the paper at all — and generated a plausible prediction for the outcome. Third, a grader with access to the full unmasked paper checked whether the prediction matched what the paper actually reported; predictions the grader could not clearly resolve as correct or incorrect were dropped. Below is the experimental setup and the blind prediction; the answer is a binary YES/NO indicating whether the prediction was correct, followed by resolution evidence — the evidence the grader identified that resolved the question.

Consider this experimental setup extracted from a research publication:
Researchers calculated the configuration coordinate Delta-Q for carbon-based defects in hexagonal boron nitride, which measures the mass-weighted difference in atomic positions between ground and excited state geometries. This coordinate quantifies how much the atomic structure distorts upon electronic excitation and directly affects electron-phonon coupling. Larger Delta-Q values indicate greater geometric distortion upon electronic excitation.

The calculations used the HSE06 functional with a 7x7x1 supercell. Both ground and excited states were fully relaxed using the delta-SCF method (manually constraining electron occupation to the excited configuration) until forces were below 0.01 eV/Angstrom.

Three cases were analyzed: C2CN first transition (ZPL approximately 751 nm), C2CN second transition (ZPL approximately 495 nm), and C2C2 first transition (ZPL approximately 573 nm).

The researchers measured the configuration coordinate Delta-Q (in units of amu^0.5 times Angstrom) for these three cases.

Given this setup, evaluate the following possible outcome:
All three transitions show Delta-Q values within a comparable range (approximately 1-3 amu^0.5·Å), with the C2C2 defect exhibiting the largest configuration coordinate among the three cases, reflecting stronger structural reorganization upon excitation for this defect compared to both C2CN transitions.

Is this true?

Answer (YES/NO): NO